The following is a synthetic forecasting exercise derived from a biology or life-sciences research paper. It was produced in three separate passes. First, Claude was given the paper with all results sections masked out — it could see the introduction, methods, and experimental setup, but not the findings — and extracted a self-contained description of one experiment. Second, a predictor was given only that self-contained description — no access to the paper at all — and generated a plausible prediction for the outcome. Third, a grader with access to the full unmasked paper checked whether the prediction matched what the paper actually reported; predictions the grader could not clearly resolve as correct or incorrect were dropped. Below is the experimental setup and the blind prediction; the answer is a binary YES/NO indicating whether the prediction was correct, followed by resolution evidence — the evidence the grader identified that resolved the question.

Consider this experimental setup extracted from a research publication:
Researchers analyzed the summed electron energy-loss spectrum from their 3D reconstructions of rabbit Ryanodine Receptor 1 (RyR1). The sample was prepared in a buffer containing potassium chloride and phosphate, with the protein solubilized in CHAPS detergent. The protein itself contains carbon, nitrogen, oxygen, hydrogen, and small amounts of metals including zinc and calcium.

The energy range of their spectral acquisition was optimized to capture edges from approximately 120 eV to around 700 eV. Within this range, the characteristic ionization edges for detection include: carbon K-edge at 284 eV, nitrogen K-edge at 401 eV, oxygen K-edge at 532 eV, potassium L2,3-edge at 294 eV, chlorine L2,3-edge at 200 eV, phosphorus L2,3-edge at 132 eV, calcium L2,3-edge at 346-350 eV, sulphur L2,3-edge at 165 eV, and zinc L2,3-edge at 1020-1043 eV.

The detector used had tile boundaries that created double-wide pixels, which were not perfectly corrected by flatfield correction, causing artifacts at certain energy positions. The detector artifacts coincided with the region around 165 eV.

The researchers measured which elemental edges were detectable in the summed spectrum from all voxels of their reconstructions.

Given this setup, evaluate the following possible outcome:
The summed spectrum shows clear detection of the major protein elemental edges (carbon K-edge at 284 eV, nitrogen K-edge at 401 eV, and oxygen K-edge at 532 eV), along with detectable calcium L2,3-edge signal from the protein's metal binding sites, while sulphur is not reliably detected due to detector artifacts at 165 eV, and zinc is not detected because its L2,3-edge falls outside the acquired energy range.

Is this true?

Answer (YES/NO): NO